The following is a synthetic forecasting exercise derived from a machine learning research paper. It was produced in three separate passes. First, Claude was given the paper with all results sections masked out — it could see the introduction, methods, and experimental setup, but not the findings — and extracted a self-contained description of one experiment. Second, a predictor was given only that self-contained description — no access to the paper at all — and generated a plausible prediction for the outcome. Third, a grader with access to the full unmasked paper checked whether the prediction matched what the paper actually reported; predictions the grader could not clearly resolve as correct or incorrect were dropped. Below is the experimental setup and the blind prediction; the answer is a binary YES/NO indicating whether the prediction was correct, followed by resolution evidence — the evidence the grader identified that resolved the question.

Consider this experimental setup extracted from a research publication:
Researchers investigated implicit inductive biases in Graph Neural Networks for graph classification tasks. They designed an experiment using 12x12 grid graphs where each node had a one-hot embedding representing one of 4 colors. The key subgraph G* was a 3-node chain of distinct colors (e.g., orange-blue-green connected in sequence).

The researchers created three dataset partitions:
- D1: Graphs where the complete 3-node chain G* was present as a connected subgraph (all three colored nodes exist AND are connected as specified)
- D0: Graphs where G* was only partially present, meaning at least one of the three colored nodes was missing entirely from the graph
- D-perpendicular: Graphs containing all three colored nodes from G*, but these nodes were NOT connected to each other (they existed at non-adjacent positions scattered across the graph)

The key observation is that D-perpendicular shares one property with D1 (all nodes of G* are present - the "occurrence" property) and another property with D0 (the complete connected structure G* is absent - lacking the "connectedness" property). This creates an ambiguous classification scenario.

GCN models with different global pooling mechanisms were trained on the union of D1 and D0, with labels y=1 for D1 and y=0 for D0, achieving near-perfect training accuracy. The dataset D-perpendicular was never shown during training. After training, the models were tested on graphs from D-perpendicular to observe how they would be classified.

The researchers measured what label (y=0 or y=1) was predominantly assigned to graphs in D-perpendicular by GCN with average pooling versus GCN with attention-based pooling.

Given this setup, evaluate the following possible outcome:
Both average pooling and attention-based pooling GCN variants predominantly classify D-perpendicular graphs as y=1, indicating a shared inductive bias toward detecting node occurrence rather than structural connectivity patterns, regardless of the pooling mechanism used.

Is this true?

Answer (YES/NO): NO